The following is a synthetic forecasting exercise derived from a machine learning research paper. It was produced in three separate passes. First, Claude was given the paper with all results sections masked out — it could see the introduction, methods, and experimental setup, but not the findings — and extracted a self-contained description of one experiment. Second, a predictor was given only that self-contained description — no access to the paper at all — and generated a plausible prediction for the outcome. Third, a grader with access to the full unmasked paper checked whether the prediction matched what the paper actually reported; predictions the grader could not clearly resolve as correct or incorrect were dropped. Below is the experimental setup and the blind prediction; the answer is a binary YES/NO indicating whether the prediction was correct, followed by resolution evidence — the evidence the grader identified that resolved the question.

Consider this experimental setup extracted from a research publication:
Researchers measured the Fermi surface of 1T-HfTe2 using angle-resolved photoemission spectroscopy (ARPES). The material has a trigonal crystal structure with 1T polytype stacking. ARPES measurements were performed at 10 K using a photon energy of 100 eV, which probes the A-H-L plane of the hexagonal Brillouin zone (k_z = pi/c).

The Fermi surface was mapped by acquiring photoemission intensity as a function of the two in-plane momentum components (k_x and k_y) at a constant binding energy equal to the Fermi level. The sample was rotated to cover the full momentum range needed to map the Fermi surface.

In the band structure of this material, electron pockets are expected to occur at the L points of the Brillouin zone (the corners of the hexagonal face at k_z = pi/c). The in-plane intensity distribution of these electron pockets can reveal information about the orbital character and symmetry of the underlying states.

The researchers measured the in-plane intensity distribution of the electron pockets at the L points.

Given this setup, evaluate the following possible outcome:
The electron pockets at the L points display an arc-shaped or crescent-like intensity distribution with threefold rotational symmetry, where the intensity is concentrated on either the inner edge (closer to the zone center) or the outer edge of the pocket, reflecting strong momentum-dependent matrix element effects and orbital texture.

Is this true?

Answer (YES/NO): NO